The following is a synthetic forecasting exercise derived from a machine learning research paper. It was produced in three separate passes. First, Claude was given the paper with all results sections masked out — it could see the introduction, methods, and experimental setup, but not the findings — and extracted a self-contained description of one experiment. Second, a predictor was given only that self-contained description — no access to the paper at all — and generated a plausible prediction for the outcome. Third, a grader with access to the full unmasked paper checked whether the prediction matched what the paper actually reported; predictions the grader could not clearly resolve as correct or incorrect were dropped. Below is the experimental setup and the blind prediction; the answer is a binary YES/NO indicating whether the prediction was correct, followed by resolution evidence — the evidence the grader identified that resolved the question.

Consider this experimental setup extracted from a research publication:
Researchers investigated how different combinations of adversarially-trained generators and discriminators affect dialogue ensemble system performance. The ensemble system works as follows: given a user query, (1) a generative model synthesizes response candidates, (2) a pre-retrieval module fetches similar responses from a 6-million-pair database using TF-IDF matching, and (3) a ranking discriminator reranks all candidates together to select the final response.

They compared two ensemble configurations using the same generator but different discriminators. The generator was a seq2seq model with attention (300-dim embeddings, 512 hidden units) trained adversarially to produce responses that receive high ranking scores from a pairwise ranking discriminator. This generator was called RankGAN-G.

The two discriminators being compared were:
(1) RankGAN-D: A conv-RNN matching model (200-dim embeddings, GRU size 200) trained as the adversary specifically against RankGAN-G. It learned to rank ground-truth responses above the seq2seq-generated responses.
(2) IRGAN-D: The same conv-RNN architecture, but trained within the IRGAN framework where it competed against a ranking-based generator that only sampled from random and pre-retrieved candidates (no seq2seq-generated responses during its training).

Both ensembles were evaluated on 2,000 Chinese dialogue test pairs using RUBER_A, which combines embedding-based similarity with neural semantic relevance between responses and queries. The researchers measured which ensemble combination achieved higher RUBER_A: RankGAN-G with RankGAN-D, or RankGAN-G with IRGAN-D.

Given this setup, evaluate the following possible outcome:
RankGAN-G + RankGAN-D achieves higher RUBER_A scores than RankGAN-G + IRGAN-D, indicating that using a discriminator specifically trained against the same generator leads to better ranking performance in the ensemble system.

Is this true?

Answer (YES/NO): YES